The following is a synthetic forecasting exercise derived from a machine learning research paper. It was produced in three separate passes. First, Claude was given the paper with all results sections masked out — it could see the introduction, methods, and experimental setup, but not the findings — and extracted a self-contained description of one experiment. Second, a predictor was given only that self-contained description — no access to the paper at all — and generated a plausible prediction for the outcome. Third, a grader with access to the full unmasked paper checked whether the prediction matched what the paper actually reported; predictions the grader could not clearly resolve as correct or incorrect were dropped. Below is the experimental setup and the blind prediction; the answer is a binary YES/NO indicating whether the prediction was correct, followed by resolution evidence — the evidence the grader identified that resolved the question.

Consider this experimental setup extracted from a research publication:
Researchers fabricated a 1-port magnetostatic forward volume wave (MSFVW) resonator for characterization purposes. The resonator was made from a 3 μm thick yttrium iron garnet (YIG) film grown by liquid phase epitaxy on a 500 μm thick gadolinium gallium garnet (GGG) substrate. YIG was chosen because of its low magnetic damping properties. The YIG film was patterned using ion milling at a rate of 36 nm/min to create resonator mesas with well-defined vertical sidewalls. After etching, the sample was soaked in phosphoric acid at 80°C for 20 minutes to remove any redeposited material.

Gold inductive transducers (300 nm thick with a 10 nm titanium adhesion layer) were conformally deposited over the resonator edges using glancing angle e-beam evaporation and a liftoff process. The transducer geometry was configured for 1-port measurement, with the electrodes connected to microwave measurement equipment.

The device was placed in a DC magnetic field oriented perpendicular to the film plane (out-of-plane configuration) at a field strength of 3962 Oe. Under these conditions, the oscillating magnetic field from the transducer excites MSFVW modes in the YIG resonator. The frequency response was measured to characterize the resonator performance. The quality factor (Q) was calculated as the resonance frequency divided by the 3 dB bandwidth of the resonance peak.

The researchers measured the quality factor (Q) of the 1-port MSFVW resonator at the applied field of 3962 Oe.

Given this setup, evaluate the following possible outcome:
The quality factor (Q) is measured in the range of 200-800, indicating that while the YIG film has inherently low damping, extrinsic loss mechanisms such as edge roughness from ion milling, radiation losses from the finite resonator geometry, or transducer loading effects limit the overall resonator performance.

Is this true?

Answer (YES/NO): NO